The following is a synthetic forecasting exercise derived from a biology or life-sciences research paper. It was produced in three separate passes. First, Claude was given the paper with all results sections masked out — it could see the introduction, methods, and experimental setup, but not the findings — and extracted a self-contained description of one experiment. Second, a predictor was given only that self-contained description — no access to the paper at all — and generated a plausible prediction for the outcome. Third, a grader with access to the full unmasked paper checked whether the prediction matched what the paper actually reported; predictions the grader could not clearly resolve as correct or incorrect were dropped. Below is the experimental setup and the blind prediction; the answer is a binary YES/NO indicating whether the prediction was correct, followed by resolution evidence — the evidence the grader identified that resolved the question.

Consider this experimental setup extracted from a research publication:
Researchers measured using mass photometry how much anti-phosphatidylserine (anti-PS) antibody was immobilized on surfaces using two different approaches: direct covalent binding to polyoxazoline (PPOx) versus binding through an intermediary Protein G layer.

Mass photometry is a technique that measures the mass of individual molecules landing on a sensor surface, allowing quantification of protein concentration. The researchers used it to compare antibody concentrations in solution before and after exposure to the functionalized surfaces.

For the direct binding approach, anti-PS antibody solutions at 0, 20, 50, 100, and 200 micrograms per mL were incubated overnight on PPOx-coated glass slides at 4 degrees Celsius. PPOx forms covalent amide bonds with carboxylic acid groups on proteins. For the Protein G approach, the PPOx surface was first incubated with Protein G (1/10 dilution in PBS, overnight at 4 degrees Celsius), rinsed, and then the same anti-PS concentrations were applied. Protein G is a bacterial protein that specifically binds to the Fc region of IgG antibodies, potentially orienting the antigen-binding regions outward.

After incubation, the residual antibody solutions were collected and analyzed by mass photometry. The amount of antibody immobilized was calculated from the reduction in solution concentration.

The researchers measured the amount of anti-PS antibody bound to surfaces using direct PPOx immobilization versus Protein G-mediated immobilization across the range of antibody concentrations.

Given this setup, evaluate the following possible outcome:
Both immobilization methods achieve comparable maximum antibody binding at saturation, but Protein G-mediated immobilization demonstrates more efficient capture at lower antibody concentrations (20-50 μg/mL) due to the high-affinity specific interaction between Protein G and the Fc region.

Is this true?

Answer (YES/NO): NO